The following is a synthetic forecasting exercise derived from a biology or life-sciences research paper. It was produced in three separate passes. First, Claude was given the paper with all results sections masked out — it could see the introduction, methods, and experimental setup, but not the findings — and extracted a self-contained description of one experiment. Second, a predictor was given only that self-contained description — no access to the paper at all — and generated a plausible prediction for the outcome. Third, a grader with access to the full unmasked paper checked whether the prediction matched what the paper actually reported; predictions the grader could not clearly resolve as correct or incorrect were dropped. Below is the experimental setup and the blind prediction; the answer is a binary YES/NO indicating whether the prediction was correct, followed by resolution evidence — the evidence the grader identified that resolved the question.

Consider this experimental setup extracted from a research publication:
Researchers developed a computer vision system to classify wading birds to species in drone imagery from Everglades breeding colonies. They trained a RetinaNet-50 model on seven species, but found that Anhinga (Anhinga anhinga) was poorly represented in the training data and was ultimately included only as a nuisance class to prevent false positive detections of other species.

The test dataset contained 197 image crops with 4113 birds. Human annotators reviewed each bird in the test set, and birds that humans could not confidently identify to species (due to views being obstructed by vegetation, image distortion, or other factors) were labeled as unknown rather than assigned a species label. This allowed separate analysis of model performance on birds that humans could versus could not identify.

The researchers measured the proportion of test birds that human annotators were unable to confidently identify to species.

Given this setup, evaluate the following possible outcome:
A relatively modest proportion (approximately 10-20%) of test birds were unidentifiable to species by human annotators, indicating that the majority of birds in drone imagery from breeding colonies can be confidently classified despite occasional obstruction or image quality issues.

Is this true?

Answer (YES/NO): NO